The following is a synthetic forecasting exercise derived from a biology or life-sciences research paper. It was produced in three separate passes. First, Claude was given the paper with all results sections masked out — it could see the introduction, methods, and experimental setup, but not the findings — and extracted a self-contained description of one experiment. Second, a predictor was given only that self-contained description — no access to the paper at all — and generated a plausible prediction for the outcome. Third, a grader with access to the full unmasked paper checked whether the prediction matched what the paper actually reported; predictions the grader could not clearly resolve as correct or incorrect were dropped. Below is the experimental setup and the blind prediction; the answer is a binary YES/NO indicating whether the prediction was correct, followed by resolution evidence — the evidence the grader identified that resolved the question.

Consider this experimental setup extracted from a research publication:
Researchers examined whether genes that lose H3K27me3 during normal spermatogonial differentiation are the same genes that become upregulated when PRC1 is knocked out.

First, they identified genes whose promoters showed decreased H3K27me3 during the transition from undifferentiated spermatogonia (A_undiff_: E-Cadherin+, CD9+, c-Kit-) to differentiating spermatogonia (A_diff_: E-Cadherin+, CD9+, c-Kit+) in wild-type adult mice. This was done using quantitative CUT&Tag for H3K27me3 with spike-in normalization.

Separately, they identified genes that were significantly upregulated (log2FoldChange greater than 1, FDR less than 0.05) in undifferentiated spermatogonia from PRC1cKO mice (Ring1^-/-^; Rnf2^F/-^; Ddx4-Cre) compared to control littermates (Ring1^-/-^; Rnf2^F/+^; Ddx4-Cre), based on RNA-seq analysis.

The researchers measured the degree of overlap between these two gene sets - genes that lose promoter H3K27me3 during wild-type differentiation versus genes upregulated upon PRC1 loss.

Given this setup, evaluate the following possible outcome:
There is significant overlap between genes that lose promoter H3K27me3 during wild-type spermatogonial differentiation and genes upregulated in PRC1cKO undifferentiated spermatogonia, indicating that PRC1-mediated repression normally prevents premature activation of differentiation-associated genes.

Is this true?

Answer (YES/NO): YES